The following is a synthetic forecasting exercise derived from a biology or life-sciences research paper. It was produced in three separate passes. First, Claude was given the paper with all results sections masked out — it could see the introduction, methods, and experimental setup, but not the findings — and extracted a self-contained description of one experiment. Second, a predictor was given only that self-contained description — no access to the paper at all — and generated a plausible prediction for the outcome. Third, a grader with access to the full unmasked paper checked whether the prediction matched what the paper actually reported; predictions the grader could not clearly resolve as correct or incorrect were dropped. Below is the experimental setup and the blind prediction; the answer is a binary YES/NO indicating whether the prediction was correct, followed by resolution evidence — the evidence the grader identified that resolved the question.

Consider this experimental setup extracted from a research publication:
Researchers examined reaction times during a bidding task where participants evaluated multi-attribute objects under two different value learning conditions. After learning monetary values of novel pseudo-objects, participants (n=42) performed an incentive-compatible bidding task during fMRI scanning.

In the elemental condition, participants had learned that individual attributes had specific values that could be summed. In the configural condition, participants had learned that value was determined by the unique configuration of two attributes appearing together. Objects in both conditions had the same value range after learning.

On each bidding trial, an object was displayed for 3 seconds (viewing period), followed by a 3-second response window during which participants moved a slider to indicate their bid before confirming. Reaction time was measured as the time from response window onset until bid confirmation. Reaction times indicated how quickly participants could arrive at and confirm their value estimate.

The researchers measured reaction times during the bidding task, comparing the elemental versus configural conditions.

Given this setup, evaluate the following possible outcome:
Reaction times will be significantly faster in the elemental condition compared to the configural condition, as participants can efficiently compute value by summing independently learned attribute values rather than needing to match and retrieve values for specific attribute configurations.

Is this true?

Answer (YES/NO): NO